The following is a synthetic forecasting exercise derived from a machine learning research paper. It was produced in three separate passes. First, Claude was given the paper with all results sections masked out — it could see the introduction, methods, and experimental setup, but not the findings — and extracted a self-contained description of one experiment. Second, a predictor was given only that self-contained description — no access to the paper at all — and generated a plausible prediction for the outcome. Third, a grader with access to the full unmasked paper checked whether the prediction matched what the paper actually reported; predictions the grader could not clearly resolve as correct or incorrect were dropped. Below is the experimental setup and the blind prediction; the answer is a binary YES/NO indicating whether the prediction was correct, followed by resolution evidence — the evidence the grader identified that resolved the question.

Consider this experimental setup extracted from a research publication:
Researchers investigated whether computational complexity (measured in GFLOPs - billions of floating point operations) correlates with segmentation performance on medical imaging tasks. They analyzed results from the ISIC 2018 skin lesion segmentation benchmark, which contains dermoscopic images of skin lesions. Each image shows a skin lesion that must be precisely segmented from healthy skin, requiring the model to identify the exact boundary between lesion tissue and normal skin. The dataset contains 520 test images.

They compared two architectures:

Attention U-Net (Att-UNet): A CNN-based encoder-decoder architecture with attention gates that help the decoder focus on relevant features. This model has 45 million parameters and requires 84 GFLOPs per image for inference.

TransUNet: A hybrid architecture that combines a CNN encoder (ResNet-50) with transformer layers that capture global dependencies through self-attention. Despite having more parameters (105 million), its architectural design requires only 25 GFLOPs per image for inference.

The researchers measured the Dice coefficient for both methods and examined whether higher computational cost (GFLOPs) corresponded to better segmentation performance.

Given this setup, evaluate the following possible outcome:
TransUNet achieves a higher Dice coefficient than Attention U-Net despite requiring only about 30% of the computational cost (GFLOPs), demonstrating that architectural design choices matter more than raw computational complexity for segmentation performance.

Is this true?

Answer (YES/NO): YES